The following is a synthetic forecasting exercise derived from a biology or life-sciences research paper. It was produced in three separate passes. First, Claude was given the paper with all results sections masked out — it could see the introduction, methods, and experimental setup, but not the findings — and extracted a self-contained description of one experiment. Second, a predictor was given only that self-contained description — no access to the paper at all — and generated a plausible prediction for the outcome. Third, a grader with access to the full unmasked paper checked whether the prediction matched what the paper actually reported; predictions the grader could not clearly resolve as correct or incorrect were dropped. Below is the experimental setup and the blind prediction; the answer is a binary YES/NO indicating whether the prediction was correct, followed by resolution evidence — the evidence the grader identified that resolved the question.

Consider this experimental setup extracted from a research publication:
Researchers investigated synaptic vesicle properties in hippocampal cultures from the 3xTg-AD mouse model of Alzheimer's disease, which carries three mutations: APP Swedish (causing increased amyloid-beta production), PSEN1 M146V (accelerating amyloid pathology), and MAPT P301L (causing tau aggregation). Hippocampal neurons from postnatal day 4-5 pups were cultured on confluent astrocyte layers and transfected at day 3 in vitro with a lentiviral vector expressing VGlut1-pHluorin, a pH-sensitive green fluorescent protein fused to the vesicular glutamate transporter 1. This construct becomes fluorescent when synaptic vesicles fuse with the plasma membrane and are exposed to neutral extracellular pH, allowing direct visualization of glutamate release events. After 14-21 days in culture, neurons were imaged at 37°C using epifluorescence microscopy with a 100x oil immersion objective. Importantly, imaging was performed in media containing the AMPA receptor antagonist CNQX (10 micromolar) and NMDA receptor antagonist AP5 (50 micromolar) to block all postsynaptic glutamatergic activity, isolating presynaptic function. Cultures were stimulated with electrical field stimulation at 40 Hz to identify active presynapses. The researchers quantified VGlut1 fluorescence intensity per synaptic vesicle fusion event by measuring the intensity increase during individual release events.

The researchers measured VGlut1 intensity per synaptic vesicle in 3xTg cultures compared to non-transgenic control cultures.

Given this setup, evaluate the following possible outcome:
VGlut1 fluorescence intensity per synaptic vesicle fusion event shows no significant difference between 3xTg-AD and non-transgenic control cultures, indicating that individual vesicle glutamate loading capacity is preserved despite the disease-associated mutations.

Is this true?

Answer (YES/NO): NO